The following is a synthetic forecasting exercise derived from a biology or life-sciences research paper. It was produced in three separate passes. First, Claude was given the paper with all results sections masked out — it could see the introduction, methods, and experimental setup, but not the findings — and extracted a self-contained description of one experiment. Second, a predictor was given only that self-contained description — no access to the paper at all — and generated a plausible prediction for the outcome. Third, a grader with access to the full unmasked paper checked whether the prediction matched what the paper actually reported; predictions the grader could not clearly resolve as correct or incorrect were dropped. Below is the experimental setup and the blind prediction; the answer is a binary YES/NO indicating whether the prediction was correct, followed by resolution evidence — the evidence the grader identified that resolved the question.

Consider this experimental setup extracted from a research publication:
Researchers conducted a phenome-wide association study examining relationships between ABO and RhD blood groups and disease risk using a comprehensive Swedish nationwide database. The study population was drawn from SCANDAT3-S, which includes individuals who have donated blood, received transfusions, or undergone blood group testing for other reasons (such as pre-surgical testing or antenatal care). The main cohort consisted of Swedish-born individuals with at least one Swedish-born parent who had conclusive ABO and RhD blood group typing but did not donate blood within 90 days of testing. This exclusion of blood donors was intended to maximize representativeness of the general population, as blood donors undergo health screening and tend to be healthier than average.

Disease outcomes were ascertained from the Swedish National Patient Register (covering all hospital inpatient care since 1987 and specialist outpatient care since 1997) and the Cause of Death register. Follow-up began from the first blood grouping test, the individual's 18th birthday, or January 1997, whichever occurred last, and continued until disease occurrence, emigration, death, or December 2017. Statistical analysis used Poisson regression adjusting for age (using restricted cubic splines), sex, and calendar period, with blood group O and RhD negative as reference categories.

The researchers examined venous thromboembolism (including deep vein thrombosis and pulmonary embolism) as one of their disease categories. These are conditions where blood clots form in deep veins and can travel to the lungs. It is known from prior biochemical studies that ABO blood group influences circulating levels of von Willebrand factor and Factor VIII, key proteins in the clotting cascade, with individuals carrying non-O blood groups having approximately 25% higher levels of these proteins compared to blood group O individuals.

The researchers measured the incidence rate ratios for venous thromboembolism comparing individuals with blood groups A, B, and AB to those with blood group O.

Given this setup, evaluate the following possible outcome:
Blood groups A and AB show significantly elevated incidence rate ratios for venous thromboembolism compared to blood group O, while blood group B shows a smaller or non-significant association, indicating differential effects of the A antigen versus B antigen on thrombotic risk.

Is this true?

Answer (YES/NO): NO